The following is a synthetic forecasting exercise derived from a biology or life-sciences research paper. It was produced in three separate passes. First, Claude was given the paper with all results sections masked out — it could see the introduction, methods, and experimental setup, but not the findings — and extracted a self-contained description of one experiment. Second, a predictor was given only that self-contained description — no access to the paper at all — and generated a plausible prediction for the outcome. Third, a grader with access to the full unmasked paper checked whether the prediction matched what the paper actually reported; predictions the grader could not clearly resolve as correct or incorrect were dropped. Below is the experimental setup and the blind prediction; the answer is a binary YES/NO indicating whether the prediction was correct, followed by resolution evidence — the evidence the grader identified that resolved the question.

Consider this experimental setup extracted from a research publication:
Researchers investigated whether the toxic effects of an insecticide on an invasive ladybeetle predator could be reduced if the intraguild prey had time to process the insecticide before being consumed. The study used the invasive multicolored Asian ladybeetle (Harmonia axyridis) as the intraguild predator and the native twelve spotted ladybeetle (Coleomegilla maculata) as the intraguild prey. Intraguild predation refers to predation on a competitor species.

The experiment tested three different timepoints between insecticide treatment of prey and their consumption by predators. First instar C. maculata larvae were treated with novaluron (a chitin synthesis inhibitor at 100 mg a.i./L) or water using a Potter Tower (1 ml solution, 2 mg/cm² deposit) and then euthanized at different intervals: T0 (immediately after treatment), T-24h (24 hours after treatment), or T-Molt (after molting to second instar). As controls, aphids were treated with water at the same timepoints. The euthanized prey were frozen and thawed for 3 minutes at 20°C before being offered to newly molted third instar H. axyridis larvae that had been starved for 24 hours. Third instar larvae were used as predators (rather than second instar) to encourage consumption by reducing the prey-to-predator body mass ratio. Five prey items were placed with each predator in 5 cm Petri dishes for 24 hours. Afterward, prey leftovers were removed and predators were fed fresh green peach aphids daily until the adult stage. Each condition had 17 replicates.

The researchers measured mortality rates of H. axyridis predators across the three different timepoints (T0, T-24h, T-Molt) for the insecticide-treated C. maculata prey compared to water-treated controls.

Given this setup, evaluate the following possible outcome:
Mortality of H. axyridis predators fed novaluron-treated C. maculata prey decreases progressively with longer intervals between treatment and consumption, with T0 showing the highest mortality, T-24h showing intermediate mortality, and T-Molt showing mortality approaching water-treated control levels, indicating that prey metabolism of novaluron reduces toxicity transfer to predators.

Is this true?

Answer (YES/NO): NO